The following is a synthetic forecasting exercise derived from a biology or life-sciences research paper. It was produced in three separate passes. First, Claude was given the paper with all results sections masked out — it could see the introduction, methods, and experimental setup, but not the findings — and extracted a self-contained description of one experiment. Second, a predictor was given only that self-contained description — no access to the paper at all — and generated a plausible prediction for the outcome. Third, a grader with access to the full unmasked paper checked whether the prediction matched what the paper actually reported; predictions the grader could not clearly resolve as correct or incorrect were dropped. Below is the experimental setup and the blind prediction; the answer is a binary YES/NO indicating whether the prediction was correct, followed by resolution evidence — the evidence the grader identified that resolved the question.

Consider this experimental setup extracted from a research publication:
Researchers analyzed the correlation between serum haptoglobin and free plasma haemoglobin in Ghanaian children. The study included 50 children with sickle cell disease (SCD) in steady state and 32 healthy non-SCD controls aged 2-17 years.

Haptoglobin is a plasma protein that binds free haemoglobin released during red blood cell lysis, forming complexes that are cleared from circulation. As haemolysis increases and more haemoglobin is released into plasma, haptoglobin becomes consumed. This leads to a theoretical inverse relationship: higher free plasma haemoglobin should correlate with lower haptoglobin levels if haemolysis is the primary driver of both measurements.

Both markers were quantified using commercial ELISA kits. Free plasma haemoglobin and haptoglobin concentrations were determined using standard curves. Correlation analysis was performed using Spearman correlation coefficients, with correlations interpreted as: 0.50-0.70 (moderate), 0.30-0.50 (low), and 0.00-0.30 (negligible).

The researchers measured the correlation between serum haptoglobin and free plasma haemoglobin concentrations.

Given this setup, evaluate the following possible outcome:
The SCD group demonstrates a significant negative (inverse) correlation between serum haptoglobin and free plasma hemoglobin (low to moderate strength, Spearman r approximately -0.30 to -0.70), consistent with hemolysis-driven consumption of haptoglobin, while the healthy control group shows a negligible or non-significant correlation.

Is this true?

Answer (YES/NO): NO